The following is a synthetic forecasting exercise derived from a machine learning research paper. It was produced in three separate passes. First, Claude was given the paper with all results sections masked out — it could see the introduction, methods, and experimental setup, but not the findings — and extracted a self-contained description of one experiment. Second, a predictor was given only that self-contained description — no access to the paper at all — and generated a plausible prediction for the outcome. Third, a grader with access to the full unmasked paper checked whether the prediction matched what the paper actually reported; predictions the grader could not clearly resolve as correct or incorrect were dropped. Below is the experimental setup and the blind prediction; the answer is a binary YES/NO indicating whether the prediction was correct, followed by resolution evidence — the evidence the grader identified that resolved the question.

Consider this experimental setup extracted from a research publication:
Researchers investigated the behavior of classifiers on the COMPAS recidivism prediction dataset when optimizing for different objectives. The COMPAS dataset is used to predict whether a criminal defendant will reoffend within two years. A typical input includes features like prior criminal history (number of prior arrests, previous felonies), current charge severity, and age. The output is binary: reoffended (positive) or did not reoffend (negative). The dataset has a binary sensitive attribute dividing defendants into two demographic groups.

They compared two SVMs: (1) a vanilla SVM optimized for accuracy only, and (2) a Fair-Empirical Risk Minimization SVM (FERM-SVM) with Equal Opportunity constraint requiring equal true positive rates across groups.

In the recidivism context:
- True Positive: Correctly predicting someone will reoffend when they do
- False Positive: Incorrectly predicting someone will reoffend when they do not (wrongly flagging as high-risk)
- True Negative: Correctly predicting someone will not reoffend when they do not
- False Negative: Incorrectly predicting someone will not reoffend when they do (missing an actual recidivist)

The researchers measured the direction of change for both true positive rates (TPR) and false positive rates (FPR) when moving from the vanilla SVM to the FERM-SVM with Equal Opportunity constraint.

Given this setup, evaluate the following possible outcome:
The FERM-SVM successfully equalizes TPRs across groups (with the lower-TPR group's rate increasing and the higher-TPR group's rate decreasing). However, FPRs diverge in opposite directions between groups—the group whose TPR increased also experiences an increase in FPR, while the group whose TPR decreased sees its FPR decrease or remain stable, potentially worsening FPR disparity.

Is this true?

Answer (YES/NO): NO